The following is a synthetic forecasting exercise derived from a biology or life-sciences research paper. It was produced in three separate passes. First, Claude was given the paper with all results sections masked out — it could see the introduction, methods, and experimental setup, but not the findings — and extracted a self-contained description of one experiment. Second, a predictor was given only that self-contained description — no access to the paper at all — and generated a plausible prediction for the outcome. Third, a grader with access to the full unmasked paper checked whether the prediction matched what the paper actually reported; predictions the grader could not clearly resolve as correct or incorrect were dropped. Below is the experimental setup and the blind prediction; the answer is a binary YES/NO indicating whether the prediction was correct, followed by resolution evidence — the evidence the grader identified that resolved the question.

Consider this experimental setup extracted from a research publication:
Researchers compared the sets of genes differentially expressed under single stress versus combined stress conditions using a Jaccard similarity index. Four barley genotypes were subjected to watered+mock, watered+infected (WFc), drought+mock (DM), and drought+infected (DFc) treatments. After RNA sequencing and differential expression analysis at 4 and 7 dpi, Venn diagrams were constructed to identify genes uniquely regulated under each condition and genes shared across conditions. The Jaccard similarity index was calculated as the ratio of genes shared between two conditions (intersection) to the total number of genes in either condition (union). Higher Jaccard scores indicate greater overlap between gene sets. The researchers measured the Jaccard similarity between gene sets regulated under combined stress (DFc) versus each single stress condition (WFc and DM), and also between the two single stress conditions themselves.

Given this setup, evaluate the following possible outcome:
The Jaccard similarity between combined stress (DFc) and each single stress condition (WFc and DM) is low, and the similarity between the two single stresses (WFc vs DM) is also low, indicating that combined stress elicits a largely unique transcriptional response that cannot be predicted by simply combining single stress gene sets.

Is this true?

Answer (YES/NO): NO